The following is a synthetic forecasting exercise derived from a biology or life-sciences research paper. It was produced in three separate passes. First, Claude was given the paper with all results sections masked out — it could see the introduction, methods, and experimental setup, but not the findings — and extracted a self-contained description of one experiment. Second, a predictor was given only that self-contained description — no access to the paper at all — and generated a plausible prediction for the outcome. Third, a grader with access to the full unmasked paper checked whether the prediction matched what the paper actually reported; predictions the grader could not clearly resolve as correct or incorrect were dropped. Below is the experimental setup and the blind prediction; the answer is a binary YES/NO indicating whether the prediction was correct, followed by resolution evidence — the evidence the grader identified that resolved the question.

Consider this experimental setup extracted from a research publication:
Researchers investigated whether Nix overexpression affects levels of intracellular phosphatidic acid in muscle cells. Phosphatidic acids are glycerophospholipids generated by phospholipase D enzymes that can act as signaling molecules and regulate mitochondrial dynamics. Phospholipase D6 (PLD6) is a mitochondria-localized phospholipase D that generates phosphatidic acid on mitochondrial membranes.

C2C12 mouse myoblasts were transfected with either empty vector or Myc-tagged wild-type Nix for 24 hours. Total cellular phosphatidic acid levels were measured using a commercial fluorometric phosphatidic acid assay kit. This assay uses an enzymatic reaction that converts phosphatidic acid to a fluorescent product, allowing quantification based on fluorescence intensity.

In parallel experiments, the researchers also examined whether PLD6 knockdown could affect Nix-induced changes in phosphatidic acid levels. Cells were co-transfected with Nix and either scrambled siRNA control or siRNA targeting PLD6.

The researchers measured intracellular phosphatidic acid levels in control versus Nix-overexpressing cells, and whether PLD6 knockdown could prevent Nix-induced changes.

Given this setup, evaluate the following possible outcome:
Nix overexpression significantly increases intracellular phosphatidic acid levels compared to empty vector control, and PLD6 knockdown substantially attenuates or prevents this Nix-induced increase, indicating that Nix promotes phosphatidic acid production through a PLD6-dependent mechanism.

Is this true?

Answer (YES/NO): NO